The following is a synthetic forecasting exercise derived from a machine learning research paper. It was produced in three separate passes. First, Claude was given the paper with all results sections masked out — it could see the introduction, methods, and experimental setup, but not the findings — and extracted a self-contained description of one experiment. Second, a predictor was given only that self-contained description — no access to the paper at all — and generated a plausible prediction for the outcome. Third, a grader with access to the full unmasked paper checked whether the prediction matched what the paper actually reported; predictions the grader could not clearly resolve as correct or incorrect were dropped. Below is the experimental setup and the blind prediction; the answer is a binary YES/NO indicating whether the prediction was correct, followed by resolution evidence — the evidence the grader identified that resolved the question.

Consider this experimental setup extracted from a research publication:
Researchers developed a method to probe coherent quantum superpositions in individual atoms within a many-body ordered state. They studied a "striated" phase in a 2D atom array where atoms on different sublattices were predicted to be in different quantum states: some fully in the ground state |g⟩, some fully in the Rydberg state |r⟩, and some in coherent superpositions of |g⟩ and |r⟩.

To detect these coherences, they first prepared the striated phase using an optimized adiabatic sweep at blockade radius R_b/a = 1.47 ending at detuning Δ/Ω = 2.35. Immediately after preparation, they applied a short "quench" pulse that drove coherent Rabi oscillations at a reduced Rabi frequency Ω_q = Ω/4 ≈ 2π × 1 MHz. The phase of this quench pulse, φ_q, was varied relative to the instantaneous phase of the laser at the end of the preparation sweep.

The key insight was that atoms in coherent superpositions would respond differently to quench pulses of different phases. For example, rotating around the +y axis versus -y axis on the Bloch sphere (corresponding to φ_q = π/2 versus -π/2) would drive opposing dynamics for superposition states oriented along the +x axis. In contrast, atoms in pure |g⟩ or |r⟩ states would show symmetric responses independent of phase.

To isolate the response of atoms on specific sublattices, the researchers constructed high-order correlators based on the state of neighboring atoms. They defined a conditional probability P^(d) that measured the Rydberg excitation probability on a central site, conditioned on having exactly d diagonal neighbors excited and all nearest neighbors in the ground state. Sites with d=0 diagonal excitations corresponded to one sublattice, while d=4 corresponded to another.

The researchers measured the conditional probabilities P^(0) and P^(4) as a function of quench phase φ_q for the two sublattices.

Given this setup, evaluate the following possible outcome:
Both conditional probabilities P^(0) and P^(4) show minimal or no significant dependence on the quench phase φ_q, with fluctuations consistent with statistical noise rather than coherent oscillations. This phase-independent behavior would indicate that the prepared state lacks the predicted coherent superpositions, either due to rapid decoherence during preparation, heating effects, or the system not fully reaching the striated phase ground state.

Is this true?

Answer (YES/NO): NO